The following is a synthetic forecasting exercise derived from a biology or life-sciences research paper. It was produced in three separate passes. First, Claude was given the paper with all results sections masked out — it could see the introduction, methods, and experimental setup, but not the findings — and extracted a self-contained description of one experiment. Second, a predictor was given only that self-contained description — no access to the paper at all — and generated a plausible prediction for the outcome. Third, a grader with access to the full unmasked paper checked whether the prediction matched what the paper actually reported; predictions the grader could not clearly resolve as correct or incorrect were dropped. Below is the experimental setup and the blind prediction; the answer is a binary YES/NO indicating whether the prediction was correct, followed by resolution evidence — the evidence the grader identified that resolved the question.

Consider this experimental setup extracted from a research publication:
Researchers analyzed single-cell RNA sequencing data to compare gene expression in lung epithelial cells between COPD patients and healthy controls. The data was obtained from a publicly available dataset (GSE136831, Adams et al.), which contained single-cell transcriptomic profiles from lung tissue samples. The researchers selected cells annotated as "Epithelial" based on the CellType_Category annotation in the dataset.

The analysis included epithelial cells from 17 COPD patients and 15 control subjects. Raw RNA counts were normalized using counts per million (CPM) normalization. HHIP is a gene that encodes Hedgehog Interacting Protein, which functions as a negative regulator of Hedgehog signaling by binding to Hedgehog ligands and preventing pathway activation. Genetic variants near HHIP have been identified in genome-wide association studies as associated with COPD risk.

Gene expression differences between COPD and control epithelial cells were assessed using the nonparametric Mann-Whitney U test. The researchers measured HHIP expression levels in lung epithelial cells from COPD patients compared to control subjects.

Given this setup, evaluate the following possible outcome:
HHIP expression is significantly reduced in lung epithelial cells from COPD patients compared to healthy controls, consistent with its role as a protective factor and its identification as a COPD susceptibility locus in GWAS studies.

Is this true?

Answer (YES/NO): YES